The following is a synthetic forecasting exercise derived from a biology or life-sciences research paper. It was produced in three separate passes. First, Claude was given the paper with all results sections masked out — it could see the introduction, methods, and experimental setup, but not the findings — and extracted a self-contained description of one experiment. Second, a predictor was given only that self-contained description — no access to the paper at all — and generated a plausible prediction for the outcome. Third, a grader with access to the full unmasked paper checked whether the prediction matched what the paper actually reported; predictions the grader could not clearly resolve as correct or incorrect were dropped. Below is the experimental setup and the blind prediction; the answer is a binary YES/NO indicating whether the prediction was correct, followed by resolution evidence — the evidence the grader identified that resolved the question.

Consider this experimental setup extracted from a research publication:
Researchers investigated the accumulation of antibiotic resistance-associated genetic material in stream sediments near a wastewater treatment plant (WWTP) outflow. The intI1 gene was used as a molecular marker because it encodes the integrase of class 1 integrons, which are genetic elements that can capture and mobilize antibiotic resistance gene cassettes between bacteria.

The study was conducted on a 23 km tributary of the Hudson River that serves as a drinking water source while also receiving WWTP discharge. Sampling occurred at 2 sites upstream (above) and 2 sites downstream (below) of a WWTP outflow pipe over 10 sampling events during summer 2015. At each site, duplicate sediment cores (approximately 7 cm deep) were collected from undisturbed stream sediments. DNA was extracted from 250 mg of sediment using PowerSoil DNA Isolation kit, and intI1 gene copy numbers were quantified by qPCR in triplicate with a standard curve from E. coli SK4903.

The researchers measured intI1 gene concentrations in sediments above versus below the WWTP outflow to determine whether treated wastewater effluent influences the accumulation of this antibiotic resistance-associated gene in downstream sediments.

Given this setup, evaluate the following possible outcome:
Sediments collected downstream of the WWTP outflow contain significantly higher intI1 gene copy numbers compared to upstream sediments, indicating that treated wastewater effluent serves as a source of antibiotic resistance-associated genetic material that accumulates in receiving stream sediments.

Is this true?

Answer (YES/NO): YES